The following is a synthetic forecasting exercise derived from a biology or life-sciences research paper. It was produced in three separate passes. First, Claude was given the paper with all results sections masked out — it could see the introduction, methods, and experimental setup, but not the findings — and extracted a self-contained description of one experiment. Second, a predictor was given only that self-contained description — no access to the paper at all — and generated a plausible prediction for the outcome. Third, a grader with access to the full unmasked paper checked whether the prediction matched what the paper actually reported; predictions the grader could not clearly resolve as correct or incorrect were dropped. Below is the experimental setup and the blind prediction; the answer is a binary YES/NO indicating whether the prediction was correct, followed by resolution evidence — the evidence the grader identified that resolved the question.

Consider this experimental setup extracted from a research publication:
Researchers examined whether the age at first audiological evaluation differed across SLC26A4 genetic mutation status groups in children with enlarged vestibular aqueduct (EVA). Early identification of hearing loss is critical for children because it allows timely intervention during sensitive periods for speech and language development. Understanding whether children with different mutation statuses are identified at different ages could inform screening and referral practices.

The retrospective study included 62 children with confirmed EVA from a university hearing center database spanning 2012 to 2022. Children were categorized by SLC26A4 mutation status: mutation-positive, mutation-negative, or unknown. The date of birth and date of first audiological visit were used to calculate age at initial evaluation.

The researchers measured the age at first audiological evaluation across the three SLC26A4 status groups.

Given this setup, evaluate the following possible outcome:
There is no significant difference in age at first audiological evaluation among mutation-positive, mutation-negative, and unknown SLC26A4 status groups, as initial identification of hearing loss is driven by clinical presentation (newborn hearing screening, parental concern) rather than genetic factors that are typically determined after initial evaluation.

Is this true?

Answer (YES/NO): YES